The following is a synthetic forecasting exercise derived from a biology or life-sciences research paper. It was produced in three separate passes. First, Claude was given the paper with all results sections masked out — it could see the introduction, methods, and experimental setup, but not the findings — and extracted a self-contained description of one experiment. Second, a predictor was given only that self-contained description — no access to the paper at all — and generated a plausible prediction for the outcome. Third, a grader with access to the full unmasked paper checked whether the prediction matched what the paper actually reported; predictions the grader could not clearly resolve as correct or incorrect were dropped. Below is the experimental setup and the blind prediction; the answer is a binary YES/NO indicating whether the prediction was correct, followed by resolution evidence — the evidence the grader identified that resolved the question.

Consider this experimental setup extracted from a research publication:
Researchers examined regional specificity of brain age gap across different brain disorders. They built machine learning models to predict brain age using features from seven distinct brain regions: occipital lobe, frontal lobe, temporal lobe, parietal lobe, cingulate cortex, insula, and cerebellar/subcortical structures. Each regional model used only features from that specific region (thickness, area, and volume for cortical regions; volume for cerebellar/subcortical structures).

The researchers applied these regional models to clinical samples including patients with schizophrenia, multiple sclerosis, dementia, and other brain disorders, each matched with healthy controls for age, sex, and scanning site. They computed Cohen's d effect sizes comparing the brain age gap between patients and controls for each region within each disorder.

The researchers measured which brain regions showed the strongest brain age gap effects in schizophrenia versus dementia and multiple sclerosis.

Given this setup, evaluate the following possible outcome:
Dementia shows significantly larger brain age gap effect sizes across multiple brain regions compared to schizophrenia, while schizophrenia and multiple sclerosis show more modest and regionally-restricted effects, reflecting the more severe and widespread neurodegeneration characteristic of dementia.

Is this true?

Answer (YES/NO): NO